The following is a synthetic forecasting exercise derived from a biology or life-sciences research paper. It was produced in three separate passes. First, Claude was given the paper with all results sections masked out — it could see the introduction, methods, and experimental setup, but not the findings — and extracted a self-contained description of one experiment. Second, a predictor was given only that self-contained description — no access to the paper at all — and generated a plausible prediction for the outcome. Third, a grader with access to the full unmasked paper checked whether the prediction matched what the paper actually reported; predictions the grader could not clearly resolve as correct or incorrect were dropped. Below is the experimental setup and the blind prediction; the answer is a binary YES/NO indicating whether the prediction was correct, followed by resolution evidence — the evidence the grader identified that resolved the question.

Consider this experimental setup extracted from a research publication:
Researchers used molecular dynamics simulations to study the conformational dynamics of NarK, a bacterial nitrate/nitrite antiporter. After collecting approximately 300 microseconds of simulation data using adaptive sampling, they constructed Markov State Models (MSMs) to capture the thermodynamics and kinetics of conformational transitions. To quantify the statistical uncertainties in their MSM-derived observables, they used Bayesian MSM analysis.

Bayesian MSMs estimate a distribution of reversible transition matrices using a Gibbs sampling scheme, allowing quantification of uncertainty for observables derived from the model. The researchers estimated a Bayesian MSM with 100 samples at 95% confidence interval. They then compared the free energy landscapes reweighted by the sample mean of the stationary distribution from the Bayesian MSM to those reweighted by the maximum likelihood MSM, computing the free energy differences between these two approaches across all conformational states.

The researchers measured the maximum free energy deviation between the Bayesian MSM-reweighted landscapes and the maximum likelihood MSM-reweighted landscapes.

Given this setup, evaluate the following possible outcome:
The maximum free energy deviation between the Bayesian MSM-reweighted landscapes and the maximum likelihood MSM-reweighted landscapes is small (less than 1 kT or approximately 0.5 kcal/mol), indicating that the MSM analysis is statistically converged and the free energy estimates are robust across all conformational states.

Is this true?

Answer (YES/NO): YES